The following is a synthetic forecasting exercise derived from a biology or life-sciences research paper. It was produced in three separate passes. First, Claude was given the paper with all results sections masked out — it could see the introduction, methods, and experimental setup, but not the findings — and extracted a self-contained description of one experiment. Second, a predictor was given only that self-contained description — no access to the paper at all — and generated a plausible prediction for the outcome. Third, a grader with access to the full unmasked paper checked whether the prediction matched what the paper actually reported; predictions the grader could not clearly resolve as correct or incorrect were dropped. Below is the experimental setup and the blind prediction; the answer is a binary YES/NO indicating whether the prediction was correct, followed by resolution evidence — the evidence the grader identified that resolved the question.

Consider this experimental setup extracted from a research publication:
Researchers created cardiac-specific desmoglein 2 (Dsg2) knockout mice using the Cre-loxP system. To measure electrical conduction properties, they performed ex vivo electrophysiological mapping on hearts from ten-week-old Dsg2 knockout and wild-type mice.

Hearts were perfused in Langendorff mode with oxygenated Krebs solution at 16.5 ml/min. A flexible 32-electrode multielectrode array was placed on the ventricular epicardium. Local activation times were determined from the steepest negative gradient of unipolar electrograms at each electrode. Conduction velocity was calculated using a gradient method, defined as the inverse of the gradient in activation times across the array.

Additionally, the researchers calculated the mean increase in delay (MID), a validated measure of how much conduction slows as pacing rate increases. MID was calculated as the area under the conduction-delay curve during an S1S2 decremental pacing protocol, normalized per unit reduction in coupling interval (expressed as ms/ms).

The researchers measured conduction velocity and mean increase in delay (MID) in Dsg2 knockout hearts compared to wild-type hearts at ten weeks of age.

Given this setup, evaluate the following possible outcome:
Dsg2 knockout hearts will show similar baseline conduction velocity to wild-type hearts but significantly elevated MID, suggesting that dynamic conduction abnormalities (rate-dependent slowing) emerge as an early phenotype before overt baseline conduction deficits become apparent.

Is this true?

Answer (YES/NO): NO